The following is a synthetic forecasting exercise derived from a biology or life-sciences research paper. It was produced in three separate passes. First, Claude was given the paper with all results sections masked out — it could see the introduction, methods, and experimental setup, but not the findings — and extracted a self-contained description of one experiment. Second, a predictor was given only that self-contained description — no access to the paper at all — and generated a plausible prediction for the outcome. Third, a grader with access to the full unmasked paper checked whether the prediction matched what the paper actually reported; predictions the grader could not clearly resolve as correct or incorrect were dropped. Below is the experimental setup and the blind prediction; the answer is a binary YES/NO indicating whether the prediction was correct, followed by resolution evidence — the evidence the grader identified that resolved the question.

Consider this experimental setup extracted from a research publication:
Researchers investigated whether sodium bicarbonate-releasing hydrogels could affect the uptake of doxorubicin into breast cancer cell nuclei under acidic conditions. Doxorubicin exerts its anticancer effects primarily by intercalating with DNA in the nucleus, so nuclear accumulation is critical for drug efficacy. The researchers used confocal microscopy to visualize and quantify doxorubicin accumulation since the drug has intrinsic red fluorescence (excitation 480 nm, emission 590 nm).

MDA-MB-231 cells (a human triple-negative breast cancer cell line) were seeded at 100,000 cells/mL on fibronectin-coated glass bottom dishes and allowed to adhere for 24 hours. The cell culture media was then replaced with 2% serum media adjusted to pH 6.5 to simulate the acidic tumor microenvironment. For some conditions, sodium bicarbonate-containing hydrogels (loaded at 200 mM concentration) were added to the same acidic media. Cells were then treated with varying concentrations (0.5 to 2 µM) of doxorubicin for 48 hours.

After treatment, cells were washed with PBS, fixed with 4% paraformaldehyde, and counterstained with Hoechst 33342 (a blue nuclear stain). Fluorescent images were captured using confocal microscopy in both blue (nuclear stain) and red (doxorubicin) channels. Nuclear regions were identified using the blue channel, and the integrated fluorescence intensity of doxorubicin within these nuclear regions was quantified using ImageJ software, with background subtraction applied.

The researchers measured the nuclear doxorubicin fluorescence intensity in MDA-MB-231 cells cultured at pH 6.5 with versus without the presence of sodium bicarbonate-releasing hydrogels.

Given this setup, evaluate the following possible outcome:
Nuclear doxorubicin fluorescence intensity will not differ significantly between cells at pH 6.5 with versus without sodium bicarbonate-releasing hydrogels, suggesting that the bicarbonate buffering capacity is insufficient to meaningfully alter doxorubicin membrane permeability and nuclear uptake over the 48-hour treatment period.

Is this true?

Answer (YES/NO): NO